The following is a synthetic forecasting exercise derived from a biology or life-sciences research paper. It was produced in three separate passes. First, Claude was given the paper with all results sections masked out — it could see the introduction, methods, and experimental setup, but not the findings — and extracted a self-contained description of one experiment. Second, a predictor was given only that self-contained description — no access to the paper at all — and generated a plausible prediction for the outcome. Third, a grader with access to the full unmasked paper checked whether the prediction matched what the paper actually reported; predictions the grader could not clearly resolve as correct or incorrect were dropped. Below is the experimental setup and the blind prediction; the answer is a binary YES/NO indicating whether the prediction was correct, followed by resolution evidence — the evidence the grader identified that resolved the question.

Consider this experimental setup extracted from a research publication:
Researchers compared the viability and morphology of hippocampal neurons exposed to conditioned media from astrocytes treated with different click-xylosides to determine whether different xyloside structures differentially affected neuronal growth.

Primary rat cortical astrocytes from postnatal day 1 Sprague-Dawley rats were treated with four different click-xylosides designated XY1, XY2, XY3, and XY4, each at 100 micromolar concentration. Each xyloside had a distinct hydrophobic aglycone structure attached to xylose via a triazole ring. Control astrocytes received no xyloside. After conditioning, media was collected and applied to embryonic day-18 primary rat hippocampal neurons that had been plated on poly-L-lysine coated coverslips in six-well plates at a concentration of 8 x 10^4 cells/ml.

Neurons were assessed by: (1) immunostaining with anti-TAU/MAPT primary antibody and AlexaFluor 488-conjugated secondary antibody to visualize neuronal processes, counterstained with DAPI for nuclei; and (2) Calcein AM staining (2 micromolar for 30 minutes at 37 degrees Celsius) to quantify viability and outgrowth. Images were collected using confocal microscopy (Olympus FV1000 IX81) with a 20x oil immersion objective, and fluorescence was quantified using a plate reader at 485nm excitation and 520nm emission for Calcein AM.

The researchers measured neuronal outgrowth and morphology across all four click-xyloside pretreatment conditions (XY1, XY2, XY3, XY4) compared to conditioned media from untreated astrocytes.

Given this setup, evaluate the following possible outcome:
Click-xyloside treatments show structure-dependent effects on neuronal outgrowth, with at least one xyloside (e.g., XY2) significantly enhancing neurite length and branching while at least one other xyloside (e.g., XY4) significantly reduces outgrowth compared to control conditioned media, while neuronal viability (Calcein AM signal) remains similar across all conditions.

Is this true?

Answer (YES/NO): NO